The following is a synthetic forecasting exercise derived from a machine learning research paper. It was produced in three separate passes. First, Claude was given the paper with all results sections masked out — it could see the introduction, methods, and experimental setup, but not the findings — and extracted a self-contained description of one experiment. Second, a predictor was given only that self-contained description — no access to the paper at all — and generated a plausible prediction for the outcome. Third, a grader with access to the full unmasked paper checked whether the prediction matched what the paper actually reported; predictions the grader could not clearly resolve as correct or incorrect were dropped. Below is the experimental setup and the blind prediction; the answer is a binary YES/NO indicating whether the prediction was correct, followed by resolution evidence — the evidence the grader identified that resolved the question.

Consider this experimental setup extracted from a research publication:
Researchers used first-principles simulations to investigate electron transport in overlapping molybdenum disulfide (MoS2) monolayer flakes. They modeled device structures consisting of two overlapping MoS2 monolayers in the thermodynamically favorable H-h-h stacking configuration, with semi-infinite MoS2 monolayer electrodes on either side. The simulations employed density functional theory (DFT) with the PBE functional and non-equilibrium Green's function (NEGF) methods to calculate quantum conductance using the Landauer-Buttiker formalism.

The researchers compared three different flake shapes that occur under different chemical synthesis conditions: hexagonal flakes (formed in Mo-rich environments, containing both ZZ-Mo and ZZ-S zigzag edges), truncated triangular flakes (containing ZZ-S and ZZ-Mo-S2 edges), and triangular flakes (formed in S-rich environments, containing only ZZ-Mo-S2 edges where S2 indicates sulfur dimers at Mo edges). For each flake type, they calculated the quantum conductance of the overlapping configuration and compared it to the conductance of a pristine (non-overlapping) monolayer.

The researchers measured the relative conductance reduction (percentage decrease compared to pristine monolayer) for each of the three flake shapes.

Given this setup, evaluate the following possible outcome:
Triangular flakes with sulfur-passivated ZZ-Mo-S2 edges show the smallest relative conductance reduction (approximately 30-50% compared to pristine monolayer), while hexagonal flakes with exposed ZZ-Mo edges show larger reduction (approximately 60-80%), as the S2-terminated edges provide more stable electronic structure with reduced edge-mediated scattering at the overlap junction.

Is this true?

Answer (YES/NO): NO